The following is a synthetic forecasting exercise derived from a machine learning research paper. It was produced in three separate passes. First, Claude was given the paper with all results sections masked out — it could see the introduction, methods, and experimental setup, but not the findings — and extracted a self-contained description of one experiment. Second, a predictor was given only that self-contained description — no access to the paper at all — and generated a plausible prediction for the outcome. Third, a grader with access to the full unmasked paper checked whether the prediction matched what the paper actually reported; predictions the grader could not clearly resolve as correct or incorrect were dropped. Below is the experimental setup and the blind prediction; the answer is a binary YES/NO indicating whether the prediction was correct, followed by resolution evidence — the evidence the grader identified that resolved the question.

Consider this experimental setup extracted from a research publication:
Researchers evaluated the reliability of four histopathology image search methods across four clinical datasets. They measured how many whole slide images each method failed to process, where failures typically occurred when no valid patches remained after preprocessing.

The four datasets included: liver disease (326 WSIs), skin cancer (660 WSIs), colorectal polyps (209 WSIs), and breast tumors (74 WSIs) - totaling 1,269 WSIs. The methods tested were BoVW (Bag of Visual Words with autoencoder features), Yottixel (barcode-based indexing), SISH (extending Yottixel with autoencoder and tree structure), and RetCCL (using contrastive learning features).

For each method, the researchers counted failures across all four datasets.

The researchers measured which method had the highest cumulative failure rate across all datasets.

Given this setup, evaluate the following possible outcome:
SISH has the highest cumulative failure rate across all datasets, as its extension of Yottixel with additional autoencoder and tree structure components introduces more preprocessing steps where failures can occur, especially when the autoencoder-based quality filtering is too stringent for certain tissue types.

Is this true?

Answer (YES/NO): YES